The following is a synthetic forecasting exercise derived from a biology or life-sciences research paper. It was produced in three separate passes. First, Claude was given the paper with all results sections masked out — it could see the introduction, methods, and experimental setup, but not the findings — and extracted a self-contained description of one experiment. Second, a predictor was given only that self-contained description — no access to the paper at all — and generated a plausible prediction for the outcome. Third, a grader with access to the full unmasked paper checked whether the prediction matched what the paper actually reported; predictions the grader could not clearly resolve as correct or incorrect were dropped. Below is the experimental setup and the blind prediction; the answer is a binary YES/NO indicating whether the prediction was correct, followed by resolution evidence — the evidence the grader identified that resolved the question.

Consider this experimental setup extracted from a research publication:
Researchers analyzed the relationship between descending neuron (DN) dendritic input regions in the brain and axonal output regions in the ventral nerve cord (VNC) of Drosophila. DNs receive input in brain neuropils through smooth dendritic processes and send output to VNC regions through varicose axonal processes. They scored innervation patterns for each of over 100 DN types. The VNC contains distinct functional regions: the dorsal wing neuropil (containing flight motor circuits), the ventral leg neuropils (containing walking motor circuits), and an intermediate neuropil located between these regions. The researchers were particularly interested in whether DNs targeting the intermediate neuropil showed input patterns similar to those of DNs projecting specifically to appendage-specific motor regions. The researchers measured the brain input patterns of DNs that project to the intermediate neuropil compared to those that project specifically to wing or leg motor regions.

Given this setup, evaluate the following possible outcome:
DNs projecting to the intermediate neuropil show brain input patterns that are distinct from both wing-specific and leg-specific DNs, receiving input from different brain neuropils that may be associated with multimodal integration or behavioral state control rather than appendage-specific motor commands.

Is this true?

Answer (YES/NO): YES